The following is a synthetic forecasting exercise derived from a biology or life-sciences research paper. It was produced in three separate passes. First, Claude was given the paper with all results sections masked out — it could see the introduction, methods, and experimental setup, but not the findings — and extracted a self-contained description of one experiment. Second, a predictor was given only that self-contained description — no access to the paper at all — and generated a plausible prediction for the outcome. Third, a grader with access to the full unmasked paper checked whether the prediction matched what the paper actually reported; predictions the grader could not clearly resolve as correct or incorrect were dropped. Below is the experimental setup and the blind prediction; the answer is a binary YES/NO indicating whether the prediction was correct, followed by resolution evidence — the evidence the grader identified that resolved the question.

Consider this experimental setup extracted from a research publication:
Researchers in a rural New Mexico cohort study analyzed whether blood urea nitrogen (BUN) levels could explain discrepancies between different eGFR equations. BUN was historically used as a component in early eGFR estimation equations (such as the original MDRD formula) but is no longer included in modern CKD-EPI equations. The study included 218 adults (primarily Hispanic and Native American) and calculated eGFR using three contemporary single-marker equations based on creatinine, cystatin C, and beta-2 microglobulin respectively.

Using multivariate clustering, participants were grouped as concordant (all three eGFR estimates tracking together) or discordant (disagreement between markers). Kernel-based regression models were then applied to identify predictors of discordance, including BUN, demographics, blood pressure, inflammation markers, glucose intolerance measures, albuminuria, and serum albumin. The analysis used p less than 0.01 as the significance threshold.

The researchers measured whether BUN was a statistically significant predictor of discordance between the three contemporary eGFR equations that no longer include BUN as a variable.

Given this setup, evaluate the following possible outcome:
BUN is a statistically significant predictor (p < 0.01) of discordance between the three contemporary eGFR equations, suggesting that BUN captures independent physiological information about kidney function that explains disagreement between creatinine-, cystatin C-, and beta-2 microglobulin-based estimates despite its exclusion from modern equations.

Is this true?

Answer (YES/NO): NO